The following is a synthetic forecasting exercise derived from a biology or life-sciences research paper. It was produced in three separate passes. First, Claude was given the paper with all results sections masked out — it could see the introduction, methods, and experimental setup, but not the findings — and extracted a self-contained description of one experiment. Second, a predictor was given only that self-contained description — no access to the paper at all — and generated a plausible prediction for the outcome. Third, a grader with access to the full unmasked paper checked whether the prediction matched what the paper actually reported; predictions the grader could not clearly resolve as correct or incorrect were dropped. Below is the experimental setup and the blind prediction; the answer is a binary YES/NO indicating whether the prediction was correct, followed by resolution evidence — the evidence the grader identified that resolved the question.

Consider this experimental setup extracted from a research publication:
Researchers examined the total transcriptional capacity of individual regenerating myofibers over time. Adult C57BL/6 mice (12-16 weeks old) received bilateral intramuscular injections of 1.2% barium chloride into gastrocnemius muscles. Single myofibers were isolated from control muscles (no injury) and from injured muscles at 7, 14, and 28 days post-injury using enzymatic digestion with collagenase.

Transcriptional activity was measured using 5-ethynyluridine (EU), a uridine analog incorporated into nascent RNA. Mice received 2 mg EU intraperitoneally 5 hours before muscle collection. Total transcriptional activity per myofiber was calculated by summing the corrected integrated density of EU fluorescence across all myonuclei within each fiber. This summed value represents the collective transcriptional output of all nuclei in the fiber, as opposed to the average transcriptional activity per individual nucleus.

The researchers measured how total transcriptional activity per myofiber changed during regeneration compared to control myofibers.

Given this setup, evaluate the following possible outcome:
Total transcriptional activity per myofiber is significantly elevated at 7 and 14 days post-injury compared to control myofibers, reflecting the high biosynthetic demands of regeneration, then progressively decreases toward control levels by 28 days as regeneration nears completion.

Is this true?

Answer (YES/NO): NO